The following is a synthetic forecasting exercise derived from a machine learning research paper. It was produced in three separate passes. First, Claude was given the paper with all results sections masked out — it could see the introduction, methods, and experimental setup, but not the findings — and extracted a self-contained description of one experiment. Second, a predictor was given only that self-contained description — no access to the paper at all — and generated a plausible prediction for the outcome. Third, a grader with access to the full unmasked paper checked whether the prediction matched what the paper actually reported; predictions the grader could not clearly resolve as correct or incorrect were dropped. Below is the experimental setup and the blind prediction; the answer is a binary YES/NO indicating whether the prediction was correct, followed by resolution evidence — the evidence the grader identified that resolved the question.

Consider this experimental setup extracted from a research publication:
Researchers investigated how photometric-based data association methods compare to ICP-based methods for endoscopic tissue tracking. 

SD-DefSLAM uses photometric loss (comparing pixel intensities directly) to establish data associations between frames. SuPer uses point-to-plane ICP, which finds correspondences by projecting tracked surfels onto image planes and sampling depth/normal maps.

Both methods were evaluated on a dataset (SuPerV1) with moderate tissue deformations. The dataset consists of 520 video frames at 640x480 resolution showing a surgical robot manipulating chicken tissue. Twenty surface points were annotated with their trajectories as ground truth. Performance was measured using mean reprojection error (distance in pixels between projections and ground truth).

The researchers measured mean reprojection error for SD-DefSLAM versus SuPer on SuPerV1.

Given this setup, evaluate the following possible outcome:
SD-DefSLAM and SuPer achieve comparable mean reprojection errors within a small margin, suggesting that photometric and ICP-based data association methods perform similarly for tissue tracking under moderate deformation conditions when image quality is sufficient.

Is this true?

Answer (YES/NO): NO